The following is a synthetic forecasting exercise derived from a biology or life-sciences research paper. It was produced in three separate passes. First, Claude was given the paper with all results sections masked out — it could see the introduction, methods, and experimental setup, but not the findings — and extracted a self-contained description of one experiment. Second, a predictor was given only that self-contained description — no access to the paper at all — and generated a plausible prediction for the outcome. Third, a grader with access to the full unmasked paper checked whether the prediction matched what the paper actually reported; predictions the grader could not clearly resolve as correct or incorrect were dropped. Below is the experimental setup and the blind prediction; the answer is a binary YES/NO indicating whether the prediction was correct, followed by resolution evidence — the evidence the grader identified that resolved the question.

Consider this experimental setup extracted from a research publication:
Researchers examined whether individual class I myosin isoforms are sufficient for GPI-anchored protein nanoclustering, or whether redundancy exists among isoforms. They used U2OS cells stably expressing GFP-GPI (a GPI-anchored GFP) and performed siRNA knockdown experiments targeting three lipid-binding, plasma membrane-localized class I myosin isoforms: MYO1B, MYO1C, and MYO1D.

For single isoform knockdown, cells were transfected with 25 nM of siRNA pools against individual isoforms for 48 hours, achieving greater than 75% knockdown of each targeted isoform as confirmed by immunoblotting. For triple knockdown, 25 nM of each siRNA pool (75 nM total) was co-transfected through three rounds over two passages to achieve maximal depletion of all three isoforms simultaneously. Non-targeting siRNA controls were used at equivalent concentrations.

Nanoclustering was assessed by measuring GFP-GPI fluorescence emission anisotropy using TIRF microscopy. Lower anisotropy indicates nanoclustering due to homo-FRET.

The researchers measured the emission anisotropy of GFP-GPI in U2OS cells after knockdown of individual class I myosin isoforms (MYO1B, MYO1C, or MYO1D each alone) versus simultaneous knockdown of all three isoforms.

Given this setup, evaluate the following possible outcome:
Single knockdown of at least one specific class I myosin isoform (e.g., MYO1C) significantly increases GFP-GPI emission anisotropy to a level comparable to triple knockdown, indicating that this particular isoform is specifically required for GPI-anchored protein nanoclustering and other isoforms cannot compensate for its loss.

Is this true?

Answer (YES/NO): NO